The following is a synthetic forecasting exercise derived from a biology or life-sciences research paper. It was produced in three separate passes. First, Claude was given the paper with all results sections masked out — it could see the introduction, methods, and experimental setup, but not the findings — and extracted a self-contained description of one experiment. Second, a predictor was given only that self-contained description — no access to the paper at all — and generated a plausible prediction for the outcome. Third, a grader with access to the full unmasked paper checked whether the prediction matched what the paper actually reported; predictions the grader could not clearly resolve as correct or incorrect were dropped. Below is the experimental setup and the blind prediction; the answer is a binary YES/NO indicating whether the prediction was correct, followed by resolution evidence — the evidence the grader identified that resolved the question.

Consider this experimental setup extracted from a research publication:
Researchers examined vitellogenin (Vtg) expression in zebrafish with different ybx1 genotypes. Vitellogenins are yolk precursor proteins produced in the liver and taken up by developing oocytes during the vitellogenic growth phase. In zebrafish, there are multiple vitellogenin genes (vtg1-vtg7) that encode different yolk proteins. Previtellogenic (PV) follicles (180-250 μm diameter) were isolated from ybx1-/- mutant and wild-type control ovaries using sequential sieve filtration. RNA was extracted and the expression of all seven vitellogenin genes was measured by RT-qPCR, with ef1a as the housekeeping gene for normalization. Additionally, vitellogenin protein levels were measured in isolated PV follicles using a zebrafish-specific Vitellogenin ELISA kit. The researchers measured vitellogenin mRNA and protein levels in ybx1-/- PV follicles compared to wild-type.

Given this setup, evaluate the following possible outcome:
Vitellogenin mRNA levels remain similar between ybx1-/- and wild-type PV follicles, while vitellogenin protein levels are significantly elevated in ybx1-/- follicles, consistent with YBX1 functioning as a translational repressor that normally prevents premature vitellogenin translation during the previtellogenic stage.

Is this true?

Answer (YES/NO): NO